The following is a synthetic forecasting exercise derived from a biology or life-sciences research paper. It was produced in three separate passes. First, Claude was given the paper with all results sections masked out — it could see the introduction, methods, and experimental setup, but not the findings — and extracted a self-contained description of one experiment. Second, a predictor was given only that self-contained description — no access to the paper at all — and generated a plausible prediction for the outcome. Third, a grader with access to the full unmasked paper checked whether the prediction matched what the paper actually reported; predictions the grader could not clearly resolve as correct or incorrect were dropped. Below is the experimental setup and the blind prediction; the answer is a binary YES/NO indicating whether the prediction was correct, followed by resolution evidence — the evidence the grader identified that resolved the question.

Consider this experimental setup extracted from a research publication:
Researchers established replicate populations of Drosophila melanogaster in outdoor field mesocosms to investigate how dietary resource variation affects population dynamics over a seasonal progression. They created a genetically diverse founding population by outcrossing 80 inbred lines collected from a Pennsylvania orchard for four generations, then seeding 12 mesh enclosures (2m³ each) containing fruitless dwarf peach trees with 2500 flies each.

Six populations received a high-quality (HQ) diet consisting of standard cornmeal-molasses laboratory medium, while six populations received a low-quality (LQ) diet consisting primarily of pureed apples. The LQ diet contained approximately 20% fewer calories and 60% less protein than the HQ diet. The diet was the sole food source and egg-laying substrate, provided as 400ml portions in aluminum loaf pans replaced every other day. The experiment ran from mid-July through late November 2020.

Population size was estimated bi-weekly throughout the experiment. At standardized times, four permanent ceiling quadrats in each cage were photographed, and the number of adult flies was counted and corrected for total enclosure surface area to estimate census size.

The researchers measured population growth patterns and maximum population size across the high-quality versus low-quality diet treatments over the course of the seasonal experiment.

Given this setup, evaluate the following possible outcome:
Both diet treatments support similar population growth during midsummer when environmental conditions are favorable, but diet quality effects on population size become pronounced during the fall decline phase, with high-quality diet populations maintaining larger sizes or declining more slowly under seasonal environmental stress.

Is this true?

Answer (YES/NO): NO